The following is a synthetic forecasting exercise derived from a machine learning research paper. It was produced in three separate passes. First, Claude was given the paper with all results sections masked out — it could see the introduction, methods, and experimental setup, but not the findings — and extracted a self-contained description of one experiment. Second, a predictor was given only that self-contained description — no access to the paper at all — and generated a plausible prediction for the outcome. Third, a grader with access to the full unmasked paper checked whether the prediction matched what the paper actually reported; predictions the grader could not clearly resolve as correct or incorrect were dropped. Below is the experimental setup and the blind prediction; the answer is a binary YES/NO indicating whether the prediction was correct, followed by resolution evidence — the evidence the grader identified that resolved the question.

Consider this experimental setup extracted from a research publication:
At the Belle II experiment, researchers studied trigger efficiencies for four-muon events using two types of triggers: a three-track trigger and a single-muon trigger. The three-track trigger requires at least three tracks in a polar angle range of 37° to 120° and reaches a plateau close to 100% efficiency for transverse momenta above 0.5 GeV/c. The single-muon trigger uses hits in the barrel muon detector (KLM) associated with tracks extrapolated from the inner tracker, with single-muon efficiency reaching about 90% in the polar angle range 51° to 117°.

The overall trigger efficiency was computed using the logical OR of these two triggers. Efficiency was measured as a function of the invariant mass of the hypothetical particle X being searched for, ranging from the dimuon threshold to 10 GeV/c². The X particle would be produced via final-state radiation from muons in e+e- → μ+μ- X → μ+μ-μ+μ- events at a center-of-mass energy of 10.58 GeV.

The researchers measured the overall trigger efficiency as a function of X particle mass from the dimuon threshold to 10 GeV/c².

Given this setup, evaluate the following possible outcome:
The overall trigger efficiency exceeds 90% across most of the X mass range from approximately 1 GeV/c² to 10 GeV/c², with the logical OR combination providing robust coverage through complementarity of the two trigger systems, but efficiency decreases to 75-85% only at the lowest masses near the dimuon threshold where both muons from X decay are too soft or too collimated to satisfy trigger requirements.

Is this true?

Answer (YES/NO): NO